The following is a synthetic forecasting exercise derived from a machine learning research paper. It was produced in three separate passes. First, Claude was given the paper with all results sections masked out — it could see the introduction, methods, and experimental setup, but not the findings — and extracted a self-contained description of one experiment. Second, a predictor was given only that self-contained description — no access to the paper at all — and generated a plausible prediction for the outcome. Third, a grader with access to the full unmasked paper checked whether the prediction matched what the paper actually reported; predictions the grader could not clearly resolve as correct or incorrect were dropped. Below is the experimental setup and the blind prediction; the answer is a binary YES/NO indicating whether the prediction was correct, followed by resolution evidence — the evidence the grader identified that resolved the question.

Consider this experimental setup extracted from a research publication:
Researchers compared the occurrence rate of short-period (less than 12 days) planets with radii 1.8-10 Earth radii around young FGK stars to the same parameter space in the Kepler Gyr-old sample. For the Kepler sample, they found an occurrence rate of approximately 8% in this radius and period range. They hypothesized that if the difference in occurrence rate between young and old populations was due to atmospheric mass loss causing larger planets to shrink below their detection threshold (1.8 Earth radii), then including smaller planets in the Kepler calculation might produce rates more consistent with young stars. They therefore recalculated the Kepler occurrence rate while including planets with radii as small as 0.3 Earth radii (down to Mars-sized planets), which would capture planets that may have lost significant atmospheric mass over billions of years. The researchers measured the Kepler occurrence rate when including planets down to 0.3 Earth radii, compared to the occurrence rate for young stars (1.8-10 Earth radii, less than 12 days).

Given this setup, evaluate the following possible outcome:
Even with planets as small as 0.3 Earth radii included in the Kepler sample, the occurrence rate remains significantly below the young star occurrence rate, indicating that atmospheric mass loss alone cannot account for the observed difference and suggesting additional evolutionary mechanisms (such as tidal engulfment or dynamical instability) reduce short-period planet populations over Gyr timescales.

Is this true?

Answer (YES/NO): NO